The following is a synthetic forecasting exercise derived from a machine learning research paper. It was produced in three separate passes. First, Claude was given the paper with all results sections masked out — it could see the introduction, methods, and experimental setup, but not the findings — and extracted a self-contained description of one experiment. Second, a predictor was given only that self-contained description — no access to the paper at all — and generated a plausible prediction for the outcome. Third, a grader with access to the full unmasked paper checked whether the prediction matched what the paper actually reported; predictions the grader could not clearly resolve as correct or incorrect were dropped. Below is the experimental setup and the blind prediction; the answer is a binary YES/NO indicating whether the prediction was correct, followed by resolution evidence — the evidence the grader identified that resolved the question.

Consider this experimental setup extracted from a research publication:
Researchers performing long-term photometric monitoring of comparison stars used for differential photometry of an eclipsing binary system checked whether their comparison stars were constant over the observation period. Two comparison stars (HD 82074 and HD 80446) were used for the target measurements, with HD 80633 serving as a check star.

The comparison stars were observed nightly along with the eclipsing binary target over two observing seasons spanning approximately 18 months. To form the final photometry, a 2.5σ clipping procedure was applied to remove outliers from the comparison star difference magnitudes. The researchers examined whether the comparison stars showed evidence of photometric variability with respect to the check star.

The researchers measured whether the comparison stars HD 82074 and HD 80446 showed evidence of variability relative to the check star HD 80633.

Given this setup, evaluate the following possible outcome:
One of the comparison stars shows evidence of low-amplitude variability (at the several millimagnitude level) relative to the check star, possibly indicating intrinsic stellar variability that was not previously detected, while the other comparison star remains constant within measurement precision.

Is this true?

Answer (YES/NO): NO